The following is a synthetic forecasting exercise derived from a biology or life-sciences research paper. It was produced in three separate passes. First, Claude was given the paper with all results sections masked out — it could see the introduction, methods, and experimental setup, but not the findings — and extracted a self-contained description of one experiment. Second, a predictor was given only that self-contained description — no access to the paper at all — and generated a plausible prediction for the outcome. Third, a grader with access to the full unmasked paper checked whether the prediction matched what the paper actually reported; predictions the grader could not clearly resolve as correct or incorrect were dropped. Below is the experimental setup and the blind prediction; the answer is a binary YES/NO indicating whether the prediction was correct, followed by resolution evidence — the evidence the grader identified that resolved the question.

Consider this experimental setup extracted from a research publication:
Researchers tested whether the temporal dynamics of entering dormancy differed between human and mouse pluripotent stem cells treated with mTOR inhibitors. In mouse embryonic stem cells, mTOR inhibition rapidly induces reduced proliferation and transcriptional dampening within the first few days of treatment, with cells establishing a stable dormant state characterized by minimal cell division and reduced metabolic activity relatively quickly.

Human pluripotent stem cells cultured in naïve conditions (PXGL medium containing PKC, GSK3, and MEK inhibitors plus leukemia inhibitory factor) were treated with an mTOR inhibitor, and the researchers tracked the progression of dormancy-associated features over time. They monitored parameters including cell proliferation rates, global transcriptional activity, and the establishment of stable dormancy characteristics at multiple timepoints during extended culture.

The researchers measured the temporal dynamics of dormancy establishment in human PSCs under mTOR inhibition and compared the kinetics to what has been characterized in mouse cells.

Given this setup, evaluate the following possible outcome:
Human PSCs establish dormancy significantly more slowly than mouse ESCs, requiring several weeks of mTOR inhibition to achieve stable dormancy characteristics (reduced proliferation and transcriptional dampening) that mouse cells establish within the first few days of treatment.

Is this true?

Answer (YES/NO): NO